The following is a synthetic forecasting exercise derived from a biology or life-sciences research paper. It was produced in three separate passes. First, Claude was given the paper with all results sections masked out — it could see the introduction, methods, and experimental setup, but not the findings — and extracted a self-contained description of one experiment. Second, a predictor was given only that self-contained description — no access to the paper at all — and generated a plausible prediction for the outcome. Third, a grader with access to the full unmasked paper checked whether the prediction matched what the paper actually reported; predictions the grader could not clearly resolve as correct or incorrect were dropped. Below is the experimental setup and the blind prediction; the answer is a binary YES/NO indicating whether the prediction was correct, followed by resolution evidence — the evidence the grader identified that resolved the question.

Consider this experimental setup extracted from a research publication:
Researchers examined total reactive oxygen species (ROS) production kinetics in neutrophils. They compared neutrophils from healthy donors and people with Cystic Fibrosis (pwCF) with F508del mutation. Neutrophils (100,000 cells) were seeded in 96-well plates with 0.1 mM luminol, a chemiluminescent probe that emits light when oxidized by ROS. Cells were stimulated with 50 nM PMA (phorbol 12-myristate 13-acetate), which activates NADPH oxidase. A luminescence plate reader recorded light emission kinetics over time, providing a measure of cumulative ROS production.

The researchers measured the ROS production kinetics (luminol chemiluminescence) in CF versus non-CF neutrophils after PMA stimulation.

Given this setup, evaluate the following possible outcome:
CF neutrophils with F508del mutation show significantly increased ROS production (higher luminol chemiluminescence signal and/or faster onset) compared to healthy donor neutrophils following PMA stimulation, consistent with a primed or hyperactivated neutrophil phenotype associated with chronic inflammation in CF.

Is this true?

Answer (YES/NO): NO